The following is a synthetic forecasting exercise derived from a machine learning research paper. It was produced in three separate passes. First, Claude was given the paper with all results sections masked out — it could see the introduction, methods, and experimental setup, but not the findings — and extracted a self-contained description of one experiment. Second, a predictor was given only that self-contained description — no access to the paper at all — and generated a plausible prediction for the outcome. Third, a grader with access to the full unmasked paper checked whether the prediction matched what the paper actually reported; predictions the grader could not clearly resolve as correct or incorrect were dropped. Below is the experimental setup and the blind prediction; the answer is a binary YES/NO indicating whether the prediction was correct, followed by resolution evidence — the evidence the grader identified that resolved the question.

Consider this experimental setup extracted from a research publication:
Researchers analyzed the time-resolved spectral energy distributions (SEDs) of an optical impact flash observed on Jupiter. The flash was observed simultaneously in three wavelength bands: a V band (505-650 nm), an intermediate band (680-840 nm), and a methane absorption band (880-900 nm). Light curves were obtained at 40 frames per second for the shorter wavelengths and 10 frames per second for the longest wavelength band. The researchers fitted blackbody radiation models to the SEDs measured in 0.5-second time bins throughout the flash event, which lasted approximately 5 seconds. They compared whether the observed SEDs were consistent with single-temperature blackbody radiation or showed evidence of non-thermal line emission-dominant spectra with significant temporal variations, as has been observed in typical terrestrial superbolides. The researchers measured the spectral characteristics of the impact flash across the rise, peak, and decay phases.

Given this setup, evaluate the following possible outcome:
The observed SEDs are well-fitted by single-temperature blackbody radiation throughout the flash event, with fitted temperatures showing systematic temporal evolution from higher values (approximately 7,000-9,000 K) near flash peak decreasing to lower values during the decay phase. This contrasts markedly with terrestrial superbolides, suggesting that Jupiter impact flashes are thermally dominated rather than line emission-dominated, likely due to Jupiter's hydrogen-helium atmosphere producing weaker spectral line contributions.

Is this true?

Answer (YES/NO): NO